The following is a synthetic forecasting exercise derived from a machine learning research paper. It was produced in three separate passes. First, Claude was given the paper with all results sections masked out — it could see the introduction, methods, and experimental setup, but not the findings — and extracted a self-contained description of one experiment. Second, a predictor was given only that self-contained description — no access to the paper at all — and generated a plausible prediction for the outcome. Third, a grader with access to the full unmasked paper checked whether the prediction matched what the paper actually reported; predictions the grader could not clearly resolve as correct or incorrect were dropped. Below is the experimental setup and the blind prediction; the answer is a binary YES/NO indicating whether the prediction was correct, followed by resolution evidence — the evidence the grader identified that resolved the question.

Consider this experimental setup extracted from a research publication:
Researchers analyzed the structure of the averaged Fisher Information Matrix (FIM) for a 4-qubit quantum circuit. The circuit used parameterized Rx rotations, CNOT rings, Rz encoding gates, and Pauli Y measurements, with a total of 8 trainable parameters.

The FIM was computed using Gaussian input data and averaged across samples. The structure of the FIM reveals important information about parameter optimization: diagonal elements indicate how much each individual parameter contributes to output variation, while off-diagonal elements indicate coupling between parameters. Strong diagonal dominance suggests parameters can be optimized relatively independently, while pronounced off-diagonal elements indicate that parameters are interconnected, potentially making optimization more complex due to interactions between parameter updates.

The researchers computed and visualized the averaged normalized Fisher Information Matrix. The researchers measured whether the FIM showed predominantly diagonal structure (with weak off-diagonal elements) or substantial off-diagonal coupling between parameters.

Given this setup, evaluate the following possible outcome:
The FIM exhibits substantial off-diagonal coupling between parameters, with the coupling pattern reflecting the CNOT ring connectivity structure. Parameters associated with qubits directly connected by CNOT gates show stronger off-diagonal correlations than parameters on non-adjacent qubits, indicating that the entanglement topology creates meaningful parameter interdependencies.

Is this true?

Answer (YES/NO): NO